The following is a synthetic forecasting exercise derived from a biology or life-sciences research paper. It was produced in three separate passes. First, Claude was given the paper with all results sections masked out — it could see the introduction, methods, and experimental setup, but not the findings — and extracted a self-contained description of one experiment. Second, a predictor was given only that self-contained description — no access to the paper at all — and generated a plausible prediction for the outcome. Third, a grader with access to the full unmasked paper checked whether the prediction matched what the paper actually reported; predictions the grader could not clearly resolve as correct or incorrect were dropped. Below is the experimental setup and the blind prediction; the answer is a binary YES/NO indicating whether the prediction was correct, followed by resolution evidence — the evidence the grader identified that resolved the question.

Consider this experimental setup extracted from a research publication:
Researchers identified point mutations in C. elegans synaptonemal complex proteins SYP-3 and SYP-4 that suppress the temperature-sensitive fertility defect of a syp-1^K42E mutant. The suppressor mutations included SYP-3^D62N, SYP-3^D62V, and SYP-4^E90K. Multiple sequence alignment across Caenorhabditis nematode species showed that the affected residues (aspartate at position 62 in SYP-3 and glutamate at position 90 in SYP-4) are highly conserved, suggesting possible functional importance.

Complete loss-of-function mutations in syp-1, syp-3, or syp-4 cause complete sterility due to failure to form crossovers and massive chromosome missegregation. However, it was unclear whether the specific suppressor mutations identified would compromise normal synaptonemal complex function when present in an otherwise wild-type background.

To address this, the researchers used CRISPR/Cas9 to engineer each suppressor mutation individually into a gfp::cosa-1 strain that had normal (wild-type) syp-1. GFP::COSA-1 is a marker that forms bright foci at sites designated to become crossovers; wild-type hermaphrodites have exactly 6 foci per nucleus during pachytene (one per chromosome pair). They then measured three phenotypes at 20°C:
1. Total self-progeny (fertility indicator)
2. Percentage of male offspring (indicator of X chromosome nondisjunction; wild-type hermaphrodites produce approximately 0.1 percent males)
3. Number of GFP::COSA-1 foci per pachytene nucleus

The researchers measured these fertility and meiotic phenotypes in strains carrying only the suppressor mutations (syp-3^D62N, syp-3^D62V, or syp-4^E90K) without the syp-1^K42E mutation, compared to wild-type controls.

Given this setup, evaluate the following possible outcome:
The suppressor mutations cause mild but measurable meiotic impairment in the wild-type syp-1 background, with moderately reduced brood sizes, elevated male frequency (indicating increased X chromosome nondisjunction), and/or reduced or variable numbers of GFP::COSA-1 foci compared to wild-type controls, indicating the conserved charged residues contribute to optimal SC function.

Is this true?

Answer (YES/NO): NO